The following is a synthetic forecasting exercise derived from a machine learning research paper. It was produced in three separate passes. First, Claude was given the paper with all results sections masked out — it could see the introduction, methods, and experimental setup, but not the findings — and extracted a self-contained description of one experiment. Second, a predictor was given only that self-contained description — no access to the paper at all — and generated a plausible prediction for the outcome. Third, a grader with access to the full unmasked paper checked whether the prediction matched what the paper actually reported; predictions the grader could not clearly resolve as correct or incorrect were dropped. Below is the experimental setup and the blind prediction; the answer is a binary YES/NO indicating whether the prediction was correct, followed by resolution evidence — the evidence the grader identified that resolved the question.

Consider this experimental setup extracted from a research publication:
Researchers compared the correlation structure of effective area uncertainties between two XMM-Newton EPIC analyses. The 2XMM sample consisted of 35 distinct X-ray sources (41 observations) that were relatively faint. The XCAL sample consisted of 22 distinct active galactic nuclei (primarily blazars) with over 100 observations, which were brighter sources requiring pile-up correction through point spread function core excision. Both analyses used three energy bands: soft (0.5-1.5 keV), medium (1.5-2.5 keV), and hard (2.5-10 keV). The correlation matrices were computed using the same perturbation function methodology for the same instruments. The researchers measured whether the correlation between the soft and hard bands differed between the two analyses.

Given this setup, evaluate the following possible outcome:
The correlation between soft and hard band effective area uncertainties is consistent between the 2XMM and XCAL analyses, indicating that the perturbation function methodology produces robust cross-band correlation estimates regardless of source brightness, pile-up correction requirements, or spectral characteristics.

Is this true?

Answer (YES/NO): NO